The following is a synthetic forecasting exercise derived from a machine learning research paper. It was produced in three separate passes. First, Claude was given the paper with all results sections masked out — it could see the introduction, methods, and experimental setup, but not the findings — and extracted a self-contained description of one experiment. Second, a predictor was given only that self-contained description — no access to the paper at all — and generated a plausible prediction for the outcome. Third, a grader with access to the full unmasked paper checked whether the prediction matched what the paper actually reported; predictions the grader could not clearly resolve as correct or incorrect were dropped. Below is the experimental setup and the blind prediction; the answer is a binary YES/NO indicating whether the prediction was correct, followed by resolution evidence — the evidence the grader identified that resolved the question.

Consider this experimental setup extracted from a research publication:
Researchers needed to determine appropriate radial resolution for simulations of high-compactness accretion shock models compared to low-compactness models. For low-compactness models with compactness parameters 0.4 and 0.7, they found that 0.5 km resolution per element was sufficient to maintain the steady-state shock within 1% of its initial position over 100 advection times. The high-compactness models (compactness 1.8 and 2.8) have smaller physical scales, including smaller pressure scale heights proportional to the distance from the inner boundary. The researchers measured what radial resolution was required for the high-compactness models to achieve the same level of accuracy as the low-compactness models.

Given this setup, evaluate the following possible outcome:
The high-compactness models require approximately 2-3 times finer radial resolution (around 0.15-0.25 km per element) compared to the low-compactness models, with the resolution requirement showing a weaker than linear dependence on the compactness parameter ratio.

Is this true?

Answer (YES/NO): YES